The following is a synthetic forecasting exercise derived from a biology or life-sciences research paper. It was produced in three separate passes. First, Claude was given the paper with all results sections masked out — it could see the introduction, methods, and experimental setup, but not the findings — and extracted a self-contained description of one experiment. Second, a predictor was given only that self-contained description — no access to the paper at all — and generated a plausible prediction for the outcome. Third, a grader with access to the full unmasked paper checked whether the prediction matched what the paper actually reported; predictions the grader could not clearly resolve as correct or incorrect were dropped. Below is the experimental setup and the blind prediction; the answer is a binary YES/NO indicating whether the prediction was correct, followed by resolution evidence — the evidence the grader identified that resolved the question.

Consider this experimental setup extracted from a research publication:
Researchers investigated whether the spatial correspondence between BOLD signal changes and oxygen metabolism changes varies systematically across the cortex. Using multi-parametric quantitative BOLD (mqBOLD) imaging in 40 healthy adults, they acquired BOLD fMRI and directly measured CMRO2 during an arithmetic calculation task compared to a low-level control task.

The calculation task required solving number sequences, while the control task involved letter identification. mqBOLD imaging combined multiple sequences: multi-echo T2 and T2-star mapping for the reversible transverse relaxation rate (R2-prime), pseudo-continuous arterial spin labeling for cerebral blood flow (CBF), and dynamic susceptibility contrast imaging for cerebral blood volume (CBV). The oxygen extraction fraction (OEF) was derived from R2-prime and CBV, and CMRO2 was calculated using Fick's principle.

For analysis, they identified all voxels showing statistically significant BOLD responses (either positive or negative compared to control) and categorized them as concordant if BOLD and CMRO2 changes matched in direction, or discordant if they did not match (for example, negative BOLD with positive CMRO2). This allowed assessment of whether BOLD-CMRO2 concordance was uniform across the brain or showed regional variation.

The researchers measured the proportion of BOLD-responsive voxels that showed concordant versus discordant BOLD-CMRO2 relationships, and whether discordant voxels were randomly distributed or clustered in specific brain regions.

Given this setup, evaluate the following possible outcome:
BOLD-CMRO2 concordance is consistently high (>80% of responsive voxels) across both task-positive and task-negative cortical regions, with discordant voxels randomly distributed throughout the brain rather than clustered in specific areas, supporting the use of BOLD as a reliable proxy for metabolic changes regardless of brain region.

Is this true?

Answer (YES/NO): NO